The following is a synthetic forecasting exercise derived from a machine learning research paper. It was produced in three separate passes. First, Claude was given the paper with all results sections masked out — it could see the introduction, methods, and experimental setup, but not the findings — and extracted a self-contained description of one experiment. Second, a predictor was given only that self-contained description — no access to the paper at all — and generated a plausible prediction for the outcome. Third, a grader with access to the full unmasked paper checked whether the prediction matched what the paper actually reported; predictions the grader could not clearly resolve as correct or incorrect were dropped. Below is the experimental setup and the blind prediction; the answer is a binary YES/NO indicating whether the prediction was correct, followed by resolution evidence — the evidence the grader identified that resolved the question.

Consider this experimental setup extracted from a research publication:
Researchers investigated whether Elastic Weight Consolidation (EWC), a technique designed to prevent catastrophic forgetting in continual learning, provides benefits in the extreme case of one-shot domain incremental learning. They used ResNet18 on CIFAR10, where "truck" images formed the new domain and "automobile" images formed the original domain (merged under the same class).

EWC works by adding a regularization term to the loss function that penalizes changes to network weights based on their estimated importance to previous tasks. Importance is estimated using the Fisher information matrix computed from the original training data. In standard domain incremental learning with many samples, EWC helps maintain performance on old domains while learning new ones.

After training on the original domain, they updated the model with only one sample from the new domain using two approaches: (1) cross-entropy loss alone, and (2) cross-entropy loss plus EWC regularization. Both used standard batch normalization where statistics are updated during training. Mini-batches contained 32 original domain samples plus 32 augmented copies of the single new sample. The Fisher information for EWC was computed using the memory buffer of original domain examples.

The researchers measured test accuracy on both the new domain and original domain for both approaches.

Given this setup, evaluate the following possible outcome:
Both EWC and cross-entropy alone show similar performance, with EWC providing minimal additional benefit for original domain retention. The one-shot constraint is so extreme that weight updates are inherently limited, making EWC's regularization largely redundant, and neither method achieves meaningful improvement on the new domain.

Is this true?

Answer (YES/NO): NO